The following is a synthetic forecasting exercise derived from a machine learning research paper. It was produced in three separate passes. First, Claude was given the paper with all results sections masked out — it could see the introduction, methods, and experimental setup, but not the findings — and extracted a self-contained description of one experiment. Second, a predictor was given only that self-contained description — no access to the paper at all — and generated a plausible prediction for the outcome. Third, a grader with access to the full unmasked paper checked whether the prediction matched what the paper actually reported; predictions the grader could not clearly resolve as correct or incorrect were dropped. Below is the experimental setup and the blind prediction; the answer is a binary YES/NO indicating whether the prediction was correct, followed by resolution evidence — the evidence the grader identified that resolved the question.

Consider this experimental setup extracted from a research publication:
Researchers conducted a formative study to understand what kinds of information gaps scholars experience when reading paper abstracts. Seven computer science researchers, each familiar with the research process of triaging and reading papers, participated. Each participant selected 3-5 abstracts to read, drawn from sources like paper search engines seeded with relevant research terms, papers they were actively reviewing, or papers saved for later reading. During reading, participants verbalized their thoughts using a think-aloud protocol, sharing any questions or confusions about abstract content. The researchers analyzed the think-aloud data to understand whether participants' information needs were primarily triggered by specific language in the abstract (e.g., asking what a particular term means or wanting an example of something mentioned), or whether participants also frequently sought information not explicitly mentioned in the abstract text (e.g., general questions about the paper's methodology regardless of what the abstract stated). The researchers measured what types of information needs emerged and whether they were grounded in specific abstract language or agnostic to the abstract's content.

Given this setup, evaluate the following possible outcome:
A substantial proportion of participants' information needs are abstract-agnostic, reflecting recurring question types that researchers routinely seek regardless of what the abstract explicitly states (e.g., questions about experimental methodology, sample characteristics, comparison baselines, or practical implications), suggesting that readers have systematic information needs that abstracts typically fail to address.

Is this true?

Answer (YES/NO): NO